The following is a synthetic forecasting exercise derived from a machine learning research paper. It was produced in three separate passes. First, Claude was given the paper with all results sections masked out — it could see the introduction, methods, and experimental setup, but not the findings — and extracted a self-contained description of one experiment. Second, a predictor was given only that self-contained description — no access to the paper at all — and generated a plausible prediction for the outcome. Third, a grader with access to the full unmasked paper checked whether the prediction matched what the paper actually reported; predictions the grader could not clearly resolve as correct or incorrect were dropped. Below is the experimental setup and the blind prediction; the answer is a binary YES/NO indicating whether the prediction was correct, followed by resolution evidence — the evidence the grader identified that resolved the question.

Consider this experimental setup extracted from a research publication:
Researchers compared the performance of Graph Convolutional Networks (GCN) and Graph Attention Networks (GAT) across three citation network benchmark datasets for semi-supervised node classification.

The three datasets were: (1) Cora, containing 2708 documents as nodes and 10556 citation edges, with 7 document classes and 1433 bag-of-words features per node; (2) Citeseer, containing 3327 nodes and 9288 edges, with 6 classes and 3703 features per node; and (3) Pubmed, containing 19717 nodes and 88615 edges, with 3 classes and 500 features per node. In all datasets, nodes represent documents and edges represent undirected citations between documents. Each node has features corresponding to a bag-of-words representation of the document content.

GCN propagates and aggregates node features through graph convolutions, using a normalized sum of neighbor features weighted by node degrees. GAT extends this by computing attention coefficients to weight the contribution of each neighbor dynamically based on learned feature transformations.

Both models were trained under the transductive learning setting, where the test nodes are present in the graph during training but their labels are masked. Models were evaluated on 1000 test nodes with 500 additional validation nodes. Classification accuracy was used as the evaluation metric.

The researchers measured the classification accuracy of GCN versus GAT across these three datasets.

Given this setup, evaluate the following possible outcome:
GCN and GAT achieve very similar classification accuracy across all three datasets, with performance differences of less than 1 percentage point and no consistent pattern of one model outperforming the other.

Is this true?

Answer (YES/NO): NO